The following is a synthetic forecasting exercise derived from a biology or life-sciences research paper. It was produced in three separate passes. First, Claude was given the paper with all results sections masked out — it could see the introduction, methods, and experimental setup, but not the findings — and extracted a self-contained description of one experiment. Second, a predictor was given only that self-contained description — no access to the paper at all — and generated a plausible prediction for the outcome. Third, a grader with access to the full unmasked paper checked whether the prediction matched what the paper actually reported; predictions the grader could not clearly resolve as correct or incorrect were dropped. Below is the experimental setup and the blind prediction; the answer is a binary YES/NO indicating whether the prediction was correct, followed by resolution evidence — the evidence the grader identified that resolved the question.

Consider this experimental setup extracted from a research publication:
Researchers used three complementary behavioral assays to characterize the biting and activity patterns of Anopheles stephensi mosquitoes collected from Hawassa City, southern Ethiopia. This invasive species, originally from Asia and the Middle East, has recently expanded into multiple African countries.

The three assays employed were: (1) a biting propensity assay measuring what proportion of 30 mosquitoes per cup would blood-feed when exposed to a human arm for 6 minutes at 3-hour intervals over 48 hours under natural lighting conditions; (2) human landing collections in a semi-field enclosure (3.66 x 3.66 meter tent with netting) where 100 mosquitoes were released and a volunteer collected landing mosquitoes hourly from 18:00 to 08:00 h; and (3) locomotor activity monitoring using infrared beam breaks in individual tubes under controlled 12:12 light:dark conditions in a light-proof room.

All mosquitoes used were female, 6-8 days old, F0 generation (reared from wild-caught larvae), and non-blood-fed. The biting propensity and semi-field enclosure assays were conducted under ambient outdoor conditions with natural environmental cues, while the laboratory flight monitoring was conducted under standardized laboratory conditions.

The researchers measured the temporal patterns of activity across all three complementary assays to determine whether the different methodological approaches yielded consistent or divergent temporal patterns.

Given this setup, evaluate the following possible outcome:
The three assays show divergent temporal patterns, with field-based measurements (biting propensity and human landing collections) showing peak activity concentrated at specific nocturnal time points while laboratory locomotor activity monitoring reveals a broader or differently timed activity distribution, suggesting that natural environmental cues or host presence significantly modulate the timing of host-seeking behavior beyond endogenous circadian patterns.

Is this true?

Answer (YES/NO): NO